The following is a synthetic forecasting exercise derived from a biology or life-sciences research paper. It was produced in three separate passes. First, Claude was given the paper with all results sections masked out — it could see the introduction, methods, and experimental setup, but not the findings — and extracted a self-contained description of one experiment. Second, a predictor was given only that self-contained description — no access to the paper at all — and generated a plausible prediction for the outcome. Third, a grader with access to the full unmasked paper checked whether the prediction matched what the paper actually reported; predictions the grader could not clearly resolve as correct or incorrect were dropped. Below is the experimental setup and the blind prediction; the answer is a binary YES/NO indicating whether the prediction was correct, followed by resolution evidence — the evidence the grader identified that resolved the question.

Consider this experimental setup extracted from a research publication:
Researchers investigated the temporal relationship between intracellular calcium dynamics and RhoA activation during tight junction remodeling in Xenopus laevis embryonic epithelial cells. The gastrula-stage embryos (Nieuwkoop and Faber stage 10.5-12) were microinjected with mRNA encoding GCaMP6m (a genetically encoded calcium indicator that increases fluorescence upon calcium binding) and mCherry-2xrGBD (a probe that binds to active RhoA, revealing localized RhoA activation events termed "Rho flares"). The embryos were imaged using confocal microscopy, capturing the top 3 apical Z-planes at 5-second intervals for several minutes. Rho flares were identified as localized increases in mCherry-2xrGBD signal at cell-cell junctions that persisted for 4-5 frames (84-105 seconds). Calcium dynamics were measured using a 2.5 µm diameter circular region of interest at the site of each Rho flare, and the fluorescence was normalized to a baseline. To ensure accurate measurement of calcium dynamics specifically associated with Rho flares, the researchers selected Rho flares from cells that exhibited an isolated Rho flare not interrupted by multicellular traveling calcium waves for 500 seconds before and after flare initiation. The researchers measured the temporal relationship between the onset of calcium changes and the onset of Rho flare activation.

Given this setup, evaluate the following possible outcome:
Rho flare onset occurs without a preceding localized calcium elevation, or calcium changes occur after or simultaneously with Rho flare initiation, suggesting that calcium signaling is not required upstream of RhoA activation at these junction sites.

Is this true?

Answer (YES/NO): NO